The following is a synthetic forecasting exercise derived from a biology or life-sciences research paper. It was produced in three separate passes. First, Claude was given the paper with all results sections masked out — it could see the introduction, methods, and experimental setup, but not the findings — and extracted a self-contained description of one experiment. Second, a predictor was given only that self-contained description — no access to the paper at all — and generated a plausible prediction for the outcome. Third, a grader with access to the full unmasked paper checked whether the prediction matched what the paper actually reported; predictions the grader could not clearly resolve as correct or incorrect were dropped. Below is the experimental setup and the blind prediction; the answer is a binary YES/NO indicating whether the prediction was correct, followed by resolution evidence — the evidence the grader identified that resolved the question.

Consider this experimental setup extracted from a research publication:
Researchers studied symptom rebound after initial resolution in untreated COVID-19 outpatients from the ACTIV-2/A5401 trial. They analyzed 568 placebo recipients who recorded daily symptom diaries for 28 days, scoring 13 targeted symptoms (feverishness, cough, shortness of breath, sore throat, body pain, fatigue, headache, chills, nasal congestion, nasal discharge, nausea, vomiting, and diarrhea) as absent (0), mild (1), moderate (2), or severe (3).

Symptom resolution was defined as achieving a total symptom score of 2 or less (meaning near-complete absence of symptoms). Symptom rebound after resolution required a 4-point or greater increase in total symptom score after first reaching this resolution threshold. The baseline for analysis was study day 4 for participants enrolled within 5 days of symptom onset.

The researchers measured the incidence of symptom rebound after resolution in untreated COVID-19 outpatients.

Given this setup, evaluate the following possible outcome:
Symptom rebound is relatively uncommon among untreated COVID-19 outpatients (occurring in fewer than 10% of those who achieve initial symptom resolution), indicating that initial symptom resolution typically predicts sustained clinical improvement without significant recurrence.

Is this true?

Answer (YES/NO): NO